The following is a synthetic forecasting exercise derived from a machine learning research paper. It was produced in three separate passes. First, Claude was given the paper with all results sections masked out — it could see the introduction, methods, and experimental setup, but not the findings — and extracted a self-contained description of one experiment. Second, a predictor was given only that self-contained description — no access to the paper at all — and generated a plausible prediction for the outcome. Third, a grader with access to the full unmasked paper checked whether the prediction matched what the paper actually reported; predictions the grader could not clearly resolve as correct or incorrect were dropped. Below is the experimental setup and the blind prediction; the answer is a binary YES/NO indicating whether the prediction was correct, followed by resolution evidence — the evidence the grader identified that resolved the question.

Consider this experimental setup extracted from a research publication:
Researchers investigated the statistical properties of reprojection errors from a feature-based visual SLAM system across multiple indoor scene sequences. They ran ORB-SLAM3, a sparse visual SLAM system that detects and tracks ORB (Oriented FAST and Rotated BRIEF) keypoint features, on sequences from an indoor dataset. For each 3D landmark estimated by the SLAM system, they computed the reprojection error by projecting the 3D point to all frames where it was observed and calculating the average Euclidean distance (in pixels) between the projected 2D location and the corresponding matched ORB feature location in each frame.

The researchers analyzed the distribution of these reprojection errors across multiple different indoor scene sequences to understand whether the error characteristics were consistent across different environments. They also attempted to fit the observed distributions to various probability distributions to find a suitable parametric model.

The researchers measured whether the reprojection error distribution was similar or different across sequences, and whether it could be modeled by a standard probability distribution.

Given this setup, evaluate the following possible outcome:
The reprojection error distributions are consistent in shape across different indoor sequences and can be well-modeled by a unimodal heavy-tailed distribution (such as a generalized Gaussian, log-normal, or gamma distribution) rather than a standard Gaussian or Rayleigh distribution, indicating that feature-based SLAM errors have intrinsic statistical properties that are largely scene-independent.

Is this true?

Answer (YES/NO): YES